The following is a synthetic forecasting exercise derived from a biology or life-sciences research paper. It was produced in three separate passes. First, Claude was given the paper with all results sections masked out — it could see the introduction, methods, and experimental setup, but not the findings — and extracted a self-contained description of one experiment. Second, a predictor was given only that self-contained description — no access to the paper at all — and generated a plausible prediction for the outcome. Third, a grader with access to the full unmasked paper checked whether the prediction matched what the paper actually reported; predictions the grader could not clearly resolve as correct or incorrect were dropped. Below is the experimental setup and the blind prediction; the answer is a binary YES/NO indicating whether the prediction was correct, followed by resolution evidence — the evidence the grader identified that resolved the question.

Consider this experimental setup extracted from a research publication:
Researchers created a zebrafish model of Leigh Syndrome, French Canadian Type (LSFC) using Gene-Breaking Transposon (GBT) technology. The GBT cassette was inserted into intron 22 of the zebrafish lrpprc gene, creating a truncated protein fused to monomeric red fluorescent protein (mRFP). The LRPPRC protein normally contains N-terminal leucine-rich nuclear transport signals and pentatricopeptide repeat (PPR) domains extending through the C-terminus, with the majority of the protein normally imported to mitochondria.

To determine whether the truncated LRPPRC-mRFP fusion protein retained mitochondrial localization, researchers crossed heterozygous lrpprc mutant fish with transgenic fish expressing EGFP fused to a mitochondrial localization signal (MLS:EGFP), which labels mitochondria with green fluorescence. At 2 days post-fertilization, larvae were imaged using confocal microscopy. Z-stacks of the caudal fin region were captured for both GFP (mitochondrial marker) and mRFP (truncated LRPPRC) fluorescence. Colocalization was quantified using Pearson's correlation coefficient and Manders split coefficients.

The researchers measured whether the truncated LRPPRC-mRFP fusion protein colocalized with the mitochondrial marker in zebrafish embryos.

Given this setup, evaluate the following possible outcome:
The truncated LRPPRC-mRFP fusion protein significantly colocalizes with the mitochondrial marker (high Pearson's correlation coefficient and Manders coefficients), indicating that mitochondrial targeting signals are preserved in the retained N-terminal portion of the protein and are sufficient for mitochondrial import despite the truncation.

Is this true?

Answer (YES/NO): YES